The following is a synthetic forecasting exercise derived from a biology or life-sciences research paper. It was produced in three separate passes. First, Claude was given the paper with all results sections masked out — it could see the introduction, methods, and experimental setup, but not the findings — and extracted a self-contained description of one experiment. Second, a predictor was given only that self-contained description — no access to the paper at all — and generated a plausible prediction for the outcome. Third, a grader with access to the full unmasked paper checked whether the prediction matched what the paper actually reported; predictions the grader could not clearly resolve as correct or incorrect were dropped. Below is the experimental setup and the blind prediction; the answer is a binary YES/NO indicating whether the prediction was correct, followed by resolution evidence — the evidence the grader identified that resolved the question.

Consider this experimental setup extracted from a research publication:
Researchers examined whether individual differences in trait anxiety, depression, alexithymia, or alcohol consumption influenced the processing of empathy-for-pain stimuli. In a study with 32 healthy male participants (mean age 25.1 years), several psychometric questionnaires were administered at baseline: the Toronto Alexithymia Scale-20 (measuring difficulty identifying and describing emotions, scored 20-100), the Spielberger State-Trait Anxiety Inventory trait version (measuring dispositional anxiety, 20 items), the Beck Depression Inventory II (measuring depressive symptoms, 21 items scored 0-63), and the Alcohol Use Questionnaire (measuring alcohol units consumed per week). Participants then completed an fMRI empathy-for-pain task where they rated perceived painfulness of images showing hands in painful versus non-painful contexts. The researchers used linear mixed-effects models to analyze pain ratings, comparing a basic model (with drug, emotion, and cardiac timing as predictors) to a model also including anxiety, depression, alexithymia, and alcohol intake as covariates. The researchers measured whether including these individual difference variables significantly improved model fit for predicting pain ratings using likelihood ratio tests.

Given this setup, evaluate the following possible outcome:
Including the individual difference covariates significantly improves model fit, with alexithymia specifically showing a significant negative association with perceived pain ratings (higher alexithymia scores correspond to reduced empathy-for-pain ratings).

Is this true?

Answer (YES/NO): NO